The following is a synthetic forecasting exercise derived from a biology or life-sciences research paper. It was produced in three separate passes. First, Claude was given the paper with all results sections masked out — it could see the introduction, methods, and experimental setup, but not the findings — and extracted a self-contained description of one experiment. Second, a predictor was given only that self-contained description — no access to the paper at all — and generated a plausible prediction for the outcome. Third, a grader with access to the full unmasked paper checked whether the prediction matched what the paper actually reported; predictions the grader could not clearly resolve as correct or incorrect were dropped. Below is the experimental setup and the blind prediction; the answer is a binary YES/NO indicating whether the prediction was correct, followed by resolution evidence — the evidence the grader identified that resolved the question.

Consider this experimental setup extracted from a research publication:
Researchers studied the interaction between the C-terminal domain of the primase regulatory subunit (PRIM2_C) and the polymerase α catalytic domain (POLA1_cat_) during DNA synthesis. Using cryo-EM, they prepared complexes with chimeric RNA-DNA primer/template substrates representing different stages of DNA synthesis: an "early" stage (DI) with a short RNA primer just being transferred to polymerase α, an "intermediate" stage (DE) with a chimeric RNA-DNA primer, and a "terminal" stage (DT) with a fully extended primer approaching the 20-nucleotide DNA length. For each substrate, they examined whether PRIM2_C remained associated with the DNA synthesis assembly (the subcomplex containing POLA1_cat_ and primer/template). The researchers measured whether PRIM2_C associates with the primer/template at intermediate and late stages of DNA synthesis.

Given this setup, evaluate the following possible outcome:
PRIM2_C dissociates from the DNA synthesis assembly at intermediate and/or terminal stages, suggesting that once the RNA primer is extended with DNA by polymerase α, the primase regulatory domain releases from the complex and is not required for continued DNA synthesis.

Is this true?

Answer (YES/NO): NO